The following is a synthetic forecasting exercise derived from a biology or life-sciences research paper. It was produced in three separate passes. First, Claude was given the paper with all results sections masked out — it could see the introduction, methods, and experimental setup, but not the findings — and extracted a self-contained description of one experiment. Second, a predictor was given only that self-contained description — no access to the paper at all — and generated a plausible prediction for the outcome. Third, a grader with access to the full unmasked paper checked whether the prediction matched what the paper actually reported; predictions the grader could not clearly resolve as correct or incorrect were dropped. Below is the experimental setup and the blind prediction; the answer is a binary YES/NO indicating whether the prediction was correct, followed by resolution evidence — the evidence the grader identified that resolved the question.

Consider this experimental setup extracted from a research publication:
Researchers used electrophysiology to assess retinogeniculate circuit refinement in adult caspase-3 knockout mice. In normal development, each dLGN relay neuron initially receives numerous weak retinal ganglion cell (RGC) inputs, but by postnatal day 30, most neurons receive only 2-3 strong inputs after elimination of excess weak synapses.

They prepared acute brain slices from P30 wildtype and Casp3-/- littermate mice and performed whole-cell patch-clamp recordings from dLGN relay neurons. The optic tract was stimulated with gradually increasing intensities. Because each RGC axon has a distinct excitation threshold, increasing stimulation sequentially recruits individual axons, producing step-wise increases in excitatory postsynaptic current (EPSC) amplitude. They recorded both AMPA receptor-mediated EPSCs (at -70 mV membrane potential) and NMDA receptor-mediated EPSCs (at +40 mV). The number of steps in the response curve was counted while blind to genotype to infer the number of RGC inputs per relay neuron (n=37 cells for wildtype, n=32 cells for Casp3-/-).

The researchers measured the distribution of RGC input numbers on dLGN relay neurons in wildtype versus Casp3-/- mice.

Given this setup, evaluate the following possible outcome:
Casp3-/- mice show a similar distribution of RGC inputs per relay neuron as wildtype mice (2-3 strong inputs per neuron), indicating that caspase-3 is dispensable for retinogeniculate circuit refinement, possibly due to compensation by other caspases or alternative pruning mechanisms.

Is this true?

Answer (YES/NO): NO